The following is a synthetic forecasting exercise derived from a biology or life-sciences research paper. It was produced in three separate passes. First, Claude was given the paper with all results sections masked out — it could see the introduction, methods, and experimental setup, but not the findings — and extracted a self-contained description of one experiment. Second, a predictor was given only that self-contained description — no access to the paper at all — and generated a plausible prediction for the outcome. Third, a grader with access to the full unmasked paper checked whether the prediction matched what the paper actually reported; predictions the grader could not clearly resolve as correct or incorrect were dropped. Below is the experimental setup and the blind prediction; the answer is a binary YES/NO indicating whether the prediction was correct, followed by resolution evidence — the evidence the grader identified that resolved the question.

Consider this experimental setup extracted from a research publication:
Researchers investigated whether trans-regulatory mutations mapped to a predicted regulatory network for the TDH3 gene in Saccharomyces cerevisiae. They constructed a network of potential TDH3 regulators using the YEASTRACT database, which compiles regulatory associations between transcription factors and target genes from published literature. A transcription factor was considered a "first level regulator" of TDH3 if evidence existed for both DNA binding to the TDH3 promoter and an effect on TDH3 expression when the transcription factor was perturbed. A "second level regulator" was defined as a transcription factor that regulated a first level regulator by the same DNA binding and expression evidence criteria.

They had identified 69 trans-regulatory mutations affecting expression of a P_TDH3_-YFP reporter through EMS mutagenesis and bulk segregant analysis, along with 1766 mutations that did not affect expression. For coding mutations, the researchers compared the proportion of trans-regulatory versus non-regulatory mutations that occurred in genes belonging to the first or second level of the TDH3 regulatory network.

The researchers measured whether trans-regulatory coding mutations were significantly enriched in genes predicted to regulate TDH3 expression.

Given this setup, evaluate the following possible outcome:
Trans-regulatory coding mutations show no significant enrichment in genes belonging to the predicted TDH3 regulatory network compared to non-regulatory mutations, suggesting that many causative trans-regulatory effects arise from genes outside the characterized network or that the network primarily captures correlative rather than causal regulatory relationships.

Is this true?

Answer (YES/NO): NO